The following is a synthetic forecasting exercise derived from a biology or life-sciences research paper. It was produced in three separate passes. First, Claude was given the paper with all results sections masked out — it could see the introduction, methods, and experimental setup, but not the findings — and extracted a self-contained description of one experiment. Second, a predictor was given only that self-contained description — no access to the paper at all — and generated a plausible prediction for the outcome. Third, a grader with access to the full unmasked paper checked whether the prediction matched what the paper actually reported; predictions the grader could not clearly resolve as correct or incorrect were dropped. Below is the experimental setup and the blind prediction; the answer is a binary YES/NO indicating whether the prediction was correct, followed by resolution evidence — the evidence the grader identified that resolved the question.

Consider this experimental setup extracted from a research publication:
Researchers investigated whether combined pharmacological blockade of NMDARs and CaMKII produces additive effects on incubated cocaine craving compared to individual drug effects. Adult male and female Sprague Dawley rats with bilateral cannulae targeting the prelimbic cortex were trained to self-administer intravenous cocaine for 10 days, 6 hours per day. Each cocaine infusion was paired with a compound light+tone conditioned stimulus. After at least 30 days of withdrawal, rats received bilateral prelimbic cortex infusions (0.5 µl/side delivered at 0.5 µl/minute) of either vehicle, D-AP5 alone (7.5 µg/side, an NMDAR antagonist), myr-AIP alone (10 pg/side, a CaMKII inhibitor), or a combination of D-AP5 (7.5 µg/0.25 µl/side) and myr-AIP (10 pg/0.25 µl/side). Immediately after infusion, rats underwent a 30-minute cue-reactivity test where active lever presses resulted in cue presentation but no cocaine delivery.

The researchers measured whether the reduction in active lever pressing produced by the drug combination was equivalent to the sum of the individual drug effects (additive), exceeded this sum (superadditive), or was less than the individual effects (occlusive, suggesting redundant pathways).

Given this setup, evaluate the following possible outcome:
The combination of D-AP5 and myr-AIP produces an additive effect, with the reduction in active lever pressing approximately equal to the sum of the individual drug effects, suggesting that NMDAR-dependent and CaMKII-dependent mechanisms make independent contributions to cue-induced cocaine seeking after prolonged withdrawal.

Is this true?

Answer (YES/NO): YES